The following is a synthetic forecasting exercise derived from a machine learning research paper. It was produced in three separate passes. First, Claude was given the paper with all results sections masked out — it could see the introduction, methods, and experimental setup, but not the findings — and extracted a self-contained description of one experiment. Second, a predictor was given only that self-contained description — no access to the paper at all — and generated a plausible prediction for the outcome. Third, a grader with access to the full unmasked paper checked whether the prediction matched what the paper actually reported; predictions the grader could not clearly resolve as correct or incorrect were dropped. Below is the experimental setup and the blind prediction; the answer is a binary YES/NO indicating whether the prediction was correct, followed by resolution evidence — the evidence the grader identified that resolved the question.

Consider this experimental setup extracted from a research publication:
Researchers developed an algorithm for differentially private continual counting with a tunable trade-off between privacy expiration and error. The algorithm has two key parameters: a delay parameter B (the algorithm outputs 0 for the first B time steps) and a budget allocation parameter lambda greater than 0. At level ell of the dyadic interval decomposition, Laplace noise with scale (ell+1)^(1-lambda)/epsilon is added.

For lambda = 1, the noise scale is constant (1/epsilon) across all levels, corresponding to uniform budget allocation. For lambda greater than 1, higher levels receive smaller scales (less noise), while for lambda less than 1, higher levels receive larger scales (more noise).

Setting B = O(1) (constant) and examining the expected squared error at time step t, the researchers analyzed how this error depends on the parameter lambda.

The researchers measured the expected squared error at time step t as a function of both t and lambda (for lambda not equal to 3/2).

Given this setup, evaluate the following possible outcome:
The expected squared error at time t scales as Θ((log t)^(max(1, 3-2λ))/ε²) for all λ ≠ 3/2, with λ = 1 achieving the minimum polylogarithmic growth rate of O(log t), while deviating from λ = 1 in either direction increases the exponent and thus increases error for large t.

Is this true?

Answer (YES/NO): NO